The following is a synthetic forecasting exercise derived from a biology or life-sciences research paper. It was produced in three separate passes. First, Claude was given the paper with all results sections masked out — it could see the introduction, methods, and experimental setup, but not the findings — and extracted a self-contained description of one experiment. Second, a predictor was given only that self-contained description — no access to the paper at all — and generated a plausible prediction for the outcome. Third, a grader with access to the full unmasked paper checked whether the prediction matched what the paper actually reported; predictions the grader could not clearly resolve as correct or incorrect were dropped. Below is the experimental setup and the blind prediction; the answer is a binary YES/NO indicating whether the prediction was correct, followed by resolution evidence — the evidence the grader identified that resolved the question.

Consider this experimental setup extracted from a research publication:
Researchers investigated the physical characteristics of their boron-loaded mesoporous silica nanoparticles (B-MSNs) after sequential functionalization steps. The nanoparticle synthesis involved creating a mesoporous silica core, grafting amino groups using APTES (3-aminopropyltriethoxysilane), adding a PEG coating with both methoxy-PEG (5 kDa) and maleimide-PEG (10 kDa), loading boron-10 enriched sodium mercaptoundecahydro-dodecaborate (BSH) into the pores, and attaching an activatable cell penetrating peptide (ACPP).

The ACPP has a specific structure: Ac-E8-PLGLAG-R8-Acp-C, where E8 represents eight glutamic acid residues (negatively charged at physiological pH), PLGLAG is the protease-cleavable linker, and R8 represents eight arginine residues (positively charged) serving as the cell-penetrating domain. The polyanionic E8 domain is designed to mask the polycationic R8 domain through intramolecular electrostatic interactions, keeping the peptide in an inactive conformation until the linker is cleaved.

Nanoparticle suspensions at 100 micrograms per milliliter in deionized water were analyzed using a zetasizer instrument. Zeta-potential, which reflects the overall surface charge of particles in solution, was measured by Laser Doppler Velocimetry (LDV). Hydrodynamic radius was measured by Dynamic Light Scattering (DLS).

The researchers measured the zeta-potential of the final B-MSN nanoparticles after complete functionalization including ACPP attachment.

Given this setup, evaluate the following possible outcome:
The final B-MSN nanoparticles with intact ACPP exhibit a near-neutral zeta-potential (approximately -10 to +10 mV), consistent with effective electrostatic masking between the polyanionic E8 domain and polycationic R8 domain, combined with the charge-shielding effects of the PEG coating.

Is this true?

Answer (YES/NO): NO